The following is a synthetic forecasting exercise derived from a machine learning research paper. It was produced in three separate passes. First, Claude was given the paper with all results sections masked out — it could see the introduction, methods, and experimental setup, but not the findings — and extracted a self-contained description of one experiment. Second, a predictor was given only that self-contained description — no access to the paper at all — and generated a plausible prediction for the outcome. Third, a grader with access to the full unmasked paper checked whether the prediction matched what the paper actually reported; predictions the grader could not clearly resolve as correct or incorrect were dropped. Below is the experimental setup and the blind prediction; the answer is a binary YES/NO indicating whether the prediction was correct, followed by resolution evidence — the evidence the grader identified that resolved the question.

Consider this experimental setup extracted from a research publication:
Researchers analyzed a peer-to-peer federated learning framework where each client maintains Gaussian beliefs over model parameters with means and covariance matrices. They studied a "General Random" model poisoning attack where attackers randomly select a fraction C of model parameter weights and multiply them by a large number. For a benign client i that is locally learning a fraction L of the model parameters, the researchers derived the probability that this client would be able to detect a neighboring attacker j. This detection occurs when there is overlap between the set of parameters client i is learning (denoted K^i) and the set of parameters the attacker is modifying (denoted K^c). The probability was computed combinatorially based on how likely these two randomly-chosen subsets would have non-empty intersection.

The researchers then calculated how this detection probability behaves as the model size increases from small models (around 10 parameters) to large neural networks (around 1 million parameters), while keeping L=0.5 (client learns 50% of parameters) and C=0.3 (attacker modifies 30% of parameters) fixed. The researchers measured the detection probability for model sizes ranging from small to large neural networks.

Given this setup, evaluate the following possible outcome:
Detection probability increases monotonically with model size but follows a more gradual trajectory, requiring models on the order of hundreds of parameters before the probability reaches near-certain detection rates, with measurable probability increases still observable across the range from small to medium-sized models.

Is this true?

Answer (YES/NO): NO